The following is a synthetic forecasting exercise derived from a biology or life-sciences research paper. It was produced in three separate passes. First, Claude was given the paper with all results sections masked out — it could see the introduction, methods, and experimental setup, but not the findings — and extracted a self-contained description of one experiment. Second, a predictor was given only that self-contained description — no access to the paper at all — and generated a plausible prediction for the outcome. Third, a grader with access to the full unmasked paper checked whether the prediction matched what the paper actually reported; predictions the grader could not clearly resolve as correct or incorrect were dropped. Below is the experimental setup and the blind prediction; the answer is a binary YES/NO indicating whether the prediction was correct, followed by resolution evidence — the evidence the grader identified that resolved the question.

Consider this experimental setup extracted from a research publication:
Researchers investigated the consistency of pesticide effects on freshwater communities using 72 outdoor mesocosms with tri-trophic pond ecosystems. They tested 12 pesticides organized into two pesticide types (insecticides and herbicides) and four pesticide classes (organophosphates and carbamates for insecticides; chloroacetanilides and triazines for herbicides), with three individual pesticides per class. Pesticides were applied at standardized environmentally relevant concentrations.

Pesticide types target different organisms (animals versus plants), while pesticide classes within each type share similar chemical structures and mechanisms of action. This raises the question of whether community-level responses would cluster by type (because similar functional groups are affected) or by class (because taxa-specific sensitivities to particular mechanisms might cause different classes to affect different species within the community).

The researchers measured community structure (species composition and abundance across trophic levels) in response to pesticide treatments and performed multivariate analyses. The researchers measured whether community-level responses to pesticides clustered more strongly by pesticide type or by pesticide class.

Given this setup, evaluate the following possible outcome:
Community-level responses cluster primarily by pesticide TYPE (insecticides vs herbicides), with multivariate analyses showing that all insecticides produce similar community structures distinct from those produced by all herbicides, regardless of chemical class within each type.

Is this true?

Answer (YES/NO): NO